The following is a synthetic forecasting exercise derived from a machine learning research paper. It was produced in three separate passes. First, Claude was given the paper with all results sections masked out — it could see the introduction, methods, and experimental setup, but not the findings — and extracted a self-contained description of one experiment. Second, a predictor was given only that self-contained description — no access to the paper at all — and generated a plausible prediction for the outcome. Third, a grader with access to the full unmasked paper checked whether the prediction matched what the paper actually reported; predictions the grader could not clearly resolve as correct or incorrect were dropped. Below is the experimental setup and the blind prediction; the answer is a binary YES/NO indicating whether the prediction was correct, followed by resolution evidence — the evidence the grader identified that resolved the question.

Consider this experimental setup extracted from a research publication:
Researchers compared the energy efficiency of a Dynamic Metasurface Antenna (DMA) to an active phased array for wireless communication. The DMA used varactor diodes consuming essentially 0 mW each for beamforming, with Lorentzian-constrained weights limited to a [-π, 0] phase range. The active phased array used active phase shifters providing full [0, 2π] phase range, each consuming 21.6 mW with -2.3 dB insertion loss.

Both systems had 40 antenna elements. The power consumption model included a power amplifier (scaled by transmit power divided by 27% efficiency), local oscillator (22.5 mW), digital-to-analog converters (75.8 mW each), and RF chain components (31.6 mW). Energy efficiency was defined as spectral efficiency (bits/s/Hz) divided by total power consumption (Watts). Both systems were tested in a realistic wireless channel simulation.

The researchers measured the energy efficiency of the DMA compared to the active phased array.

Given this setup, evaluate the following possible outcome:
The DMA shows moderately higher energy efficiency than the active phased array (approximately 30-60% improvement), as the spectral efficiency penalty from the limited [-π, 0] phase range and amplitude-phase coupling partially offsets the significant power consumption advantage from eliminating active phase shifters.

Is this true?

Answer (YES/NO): NO